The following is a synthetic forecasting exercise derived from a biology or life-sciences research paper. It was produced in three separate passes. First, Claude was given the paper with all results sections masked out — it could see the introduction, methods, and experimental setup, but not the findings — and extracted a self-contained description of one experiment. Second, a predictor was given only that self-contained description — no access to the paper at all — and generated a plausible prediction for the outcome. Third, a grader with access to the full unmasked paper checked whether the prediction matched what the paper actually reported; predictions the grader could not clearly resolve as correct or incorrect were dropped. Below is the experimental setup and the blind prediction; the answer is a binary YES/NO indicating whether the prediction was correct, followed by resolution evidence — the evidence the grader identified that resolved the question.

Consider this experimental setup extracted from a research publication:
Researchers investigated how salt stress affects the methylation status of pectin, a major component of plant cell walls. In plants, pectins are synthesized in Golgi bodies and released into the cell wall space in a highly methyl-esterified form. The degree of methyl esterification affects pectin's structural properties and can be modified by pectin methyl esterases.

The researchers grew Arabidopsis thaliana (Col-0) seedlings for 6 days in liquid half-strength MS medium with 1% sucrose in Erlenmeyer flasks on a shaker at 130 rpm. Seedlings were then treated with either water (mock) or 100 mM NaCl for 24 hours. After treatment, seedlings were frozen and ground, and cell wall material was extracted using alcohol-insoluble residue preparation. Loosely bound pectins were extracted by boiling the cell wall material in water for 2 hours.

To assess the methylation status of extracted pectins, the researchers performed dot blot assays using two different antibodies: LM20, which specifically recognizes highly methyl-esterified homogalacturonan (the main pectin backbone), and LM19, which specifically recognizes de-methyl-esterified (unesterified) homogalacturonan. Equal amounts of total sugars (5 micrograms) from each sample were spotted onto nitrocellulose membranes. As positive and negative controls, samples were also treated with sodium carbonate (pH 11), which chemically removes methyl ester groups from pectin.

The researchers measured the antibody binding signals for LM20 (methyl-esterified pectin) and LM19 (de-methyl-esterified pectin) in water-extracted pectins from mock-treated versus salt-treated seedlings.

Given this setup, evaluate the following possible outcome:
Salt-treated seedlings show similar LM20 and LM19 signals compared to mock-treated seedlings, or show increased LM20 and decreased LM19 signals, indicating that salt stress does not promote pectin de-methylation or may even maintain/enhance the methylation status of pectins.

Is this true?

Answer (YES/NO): NO